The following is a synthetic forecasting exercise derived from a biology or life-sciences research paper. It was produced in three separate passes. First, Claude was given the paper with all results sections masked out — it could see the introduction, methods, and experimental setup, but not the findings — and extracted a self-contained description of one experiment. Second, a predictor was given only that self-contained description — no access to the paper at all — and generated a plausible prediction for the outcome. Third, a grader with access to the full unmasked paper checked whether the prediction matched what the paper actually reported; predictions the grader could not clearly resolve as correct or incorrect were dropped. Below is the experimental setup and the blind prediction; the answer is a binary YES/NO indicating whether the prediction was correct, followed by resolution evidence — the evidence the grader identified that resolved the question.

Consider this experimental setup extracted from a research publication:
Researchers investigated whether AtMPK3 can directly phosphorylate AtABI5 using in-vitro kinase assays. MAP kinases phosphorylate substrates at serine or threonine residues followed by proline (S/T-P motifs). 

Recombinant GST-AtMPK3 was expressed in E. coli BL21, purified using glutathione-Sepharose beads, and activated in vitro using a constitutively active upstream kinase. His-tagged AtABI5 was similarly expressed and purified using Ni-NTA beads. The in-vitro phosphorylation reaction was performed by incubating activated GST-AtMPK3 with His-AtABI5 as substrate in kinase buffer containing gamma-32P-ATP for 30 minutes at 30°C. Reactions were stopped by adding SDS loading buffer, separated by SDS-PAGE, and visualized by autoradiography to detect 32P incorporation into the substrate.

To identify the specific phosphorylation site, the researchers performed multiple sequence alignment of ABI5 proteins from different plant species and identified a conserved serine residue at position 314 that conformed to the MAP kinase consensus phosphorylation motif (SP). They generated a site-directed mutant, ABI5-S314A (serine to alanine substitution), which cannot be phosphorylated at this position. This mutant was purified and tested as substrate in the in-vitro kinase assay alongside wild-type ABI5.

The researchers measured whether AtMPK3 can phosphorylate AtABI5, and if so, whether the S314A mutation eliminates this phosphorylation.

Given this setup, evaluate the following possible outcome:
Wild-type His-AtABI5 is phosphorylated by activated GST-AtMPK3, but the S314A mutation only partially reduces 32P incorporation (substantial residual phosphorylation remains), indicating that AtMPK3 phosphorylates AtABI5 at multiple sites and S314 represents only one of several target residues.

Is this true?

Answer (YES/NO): NO